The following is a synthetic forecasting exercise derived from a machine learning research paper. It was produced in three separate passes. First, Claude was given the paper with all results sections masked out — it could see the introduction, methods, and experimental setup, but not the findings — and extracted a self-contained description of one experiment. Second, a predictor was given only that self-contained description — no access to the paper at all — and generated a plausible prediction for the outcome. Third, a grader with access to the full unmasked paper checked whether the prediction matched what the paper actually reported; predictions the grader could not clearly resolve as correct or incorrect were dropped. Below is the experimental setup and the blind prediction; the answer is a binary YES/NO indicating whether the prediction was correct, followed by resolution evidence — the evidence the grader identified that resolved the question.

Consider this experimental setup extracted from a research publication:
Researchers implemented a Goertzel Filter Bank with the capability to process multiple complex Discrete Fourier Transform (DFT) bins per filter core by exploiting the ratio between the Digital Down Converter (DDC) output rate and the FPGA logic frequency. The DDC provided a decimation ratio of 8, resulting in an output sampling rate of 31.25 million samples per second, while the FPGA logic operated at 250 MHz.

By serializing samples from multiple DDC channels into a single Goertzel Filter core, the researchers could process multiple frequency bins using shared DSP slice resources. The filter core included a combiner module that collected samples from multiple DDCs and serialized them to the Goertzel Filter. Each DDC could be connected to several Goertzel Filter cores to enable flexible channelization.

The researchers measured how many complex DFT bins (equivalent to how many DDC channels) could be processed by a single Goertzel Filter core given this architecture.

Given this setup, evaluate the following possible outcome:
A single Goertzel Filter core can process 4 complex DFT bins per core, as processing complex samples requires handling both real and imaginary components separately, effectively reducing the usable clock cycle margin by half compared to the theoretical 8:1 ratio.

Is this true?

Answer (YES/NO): YES